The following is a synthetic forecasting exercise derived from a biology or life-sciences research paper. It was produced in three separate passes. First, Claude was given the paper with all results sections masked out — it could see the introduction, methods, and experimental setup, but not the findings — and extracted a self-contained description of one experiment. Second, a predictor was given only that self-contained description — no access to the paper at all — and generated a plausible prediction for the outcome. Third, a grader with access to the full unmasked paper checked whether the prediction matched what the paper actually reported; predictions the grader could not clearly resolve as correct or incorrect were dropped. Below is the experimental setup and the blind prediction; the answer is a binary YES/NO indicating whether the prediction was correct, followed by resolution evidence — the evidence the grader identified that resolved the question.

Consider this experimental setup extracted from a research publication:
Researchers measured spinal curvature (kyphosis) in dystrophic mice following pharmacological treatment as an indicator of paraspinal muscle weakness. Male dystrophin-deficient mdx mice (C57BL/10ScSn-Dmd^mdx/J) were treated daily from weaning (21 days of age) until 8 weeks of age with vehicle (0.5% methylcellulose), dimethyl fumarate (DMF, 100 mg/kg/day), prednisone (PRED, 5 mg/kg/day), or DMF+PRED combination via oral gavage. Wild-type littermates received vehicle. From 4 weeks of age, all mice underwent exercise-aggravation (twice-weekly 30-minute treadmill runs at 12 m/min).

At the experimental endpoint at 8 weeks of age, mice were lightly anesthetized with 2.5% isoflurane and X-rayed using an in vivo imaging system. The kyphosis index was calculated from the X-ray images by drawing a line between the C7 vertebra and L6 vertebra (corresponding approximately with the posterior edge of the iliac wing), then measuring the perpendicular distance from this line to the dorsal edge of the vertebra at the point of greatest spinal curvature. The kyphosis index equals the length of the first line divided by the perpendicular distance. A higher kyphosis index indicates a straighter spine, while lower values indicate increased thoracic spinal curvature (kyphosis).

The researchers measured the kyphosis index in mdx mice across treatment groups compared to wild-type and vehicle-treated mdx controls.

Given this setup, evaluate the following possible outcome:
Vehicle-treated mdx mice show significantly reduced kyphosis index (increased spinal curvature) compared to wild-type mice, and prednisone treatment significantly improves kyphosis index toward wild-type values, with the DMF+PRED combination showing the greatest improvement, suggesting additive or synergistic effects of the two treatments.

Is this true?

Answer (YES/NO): NO